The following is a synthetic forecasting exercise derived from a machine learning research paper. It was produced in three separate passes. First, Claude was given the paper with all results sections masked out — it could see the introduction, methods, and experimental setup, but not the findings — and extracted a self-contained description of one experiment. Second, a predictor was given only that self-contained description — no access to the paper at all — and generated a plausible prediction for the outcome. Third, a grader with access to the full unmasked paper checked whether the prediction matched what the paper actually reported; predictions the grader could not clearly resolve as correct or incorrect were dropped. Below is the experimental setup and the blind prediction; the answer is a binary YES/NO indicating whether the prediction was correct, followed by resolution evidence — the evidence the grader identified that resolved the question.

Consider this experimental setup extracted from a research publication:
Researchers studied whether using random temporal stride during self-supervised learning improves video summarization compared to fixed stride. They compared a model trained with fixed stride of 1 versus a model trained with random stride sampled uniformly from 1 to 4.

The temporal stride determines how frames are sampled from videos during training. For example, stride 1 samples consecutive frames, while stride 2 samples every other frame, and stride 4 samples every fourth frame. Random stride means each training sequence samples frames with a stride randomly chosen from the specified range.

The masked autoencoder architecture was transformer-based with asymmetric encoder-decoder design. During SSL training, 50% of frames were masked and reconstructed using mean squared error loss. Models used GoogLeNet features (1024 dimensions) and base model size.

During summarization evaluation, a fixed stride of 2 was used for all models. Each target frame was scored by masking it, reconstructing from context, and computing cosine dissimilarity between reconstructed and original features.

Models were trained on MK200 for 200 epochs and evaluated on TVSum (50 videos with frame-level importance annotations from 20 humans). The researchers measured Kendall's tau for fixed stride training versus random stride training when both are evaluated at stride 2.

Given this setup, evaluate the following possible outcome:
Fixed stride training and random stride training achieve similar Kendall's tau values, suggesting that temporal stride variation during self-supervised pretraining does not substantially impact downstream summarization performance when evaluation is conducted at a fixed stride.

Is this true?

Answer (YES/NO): NO